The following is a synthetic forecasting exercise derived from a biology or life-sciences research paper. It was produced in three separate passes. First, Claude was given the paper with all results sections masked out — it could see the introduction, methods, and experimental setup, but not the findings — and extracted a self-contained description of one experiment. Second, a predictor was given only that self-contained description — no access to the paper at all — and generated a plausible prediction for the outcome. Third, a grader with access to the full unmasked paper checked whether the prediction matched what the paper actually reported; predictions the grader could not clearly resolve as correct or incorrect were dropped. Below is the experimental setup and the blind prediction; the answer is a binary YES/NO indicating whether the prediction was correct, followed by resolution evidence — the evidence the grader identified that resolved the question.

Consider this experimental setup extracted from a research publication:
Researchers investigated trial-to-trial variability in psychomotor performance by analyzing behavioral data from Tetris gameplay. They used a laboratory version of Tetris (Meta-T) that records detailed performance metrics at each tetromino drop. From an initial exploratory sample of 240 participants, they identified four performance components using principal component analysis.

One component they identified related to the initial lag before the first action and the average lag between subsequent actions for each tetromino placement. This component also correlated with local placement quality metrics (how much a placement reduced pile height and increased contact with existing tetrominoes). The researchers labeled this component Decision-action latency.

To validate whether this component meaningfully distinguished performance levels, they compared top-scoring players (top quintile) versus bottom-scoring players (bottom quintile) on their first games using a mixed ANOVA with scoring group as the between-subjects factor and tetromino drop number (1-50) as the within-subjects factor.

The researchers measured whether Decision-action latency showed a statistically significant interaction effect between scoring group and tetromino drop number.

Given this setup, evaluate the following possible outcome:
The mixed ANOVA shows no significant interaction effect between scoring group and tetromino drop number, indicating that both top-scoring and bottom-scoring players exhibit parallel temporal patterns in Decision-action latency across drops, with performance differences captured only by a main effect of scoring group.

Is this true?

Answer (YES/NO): YES